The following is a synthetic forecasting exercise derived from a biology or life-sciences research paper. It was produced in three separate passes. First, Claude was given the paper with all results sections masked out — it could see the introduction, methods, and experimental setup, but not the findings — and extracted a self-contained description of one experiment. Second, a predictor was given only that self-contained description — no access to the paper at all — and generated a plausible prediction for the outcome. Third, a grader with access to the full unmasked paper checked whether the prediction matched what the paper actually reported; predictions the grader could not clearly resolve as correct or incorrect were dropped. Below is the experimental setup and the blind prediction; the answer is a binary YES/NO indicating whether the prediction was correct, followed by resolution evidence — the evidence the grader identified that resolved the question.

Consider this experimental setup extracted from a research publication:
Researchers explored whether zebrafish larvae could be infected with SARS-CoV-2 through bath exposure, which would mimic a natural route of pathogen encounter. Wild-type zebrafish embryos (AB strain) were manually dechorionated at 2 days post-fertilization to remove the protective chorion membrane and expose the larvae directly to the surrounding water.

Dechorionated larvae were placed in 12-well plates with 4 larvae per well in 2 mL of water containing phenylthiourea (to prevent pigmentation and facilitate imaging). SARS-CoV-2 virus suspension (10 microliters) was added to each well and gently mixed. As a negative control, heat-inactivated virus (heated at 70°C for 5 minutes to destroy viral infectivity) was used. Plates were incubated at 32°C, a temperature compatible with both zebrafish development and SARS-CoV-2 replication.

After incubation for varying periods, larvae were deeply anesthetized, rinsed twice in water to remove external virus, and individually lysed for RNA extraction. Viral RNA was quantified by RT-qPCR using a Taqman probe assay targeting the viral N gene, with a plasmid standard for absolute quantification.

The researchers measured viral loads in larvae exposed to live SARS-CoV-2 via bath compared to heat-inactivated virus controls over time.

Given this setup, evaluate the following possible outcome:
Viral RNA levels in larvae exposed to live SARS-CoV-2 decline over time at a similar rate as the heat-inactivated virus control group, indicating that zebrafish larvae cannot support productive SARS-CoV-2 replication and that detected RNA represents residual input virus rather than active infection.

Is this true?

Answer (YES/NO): YES